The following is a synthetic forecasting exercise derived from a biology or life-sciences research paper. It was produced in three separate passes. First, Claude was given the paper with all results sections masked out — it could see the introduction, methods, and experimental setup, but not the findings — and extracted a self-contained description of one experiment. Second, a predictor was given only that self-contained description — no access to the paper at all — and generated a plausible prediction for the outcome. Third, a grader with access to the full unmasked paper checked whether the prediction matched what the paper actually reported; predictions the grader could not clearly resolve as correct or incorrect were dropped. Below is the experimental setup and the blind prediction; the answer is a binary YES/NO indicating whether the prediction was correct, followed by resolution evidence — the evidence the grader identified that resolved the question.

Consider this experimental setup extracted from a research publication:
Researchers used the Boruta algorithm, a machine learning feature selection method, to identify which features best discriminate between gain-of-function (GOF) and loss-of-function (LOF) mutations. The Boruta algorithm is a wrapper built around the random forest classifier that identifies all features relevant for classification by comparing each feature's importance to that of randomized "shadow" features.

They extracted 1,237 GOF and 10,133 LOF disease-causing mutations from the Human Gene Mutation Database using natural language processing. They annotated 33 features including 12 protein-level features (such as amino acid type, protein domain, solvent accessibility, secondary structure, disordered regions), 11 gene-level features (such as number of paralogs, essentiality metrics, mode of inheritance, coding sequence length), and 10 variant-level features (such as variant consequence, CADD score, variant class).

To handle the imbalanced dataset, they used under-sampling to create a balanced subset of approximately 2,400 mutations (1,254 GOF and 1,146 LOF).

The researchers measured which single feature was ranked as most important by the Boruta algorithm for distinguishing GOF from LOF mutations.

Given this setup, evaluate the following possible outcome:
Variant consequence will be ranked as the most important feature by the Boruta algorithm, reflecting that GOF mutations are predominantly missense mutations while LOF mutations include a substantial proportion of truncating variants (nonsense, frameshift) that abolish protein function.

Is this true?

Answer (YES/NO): NO